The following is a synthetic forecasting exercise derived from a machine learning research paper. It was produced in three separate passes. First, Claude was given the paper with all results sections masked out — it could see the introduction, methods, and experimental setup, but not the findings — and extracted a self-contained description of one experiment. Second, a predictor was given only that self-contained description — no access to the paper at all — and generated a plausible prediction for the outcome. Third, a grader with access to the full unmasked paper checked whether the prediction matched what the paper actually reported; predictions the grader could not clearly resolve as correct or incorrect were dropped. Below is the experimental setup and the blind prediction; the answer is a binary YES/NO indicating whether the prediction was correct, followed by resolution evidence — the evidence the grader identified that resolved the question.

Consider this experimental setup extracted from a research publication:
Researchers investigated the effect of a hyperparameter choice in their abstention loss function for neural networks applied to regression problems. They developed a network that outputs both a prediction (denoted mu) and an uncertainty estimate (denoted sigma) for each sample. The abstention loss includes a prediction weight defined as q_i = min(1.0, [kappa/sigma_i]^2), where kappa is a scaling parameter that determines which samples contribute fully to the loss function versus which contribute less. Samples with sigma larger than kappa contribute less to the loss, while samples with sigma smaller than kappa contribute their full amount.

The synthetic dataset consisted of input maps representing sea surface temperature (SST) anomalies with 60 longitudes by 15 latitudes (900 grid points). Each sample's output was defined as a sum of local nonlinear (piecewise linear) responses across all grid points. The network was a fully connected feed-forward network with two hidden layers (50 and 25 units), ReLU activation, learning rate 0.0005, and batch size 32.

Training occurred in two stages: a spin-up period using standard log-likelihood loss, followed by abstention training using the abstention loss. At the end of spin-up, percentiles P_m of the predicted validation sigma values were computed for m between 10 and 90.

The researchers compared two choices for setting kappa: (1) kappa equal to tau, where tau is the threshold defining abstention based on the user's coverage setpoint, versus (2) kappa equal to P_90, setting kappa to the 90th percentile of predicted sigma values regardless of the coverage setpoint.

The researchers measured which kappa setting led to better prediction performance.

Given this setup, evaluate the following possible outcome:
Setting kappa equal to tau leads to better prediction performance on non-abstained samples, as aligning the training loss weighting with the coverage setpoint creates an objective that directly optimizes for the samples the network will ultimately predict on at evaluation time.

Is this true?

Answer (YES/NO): NO